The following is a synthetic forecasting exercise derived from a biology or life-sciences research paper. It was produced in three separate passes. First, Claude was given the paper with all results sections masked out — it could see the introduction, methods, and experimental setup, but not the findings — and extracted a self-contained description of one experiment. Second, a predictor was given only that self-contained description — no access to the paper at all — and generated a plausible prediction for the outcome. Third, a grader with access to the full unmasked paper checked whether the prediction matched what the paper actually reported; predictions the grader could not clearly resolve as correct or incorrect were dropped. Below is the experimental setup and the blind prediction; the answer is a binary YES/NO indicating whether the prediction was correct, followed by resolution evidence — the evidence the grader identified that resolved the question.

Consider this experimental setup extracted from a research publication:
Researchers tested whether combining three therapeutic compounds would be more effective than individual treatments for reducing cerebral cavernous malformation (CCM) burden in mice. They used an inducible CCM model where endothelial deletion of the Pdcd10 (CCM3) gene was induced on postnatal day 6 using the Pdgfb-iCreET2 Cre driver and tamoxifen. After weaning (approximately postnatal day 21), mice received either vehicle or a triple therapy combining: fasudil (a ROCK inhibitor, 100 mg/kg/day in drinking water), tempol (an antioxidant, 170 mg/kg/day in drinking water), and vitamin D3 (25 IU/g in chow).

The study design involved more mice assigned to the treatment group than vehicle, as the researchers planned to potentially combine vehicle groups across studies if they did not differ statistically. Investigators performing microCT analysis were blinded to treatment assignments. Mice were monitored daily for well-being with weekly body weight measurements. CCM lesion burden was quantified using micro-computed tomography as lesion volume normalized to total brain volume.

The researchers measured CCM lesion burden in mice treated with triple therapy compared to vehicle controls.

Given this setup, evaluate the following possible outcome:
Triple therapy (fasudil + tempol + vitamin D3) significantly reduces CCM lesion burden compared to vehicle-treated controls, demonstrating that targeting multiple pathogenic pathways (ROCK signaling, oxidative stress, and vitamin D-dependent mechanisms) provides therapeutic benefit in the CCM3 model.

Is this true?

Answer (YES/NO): NO